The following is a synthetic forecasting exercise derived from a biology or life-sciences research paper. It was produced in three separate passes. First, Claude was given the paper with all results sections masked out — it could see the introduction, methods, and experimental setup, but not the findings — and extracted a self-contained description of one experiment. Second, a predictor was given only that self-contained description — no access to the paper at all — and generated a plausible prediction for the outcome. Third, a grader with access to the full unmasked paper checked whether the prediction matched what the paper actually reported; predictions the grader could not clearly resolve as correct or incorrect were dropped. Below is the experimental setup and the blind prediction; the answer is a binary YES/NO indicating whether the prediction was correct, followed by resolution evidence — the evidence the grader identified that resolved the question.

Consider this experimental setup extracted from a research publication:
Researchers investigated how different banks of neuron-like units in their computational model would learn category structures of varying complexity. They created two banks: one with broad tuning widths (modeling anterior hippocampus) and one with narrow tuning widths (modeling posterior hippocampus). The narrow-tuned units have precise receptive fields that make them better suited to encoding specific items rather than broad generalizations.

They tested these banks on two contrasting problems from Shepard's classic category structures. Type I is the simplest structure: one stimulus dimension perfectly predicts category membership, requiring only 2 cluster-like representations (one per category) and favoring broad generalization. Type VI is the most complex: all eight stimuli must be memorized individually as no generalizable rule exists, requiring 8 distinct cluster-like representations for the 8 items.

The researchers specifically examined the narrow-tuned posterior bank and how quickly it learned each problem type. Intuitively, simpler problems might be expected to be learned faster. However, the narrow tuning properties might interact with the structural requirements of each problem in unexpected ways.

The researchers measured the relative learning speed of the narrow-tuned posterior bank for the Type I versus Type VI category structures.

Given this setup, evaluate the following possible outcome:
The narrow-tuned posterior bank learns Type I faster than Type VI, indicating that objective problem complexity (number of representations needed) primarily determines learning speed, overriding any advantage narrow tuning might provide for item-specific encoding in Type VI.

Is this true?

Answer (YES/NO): NO